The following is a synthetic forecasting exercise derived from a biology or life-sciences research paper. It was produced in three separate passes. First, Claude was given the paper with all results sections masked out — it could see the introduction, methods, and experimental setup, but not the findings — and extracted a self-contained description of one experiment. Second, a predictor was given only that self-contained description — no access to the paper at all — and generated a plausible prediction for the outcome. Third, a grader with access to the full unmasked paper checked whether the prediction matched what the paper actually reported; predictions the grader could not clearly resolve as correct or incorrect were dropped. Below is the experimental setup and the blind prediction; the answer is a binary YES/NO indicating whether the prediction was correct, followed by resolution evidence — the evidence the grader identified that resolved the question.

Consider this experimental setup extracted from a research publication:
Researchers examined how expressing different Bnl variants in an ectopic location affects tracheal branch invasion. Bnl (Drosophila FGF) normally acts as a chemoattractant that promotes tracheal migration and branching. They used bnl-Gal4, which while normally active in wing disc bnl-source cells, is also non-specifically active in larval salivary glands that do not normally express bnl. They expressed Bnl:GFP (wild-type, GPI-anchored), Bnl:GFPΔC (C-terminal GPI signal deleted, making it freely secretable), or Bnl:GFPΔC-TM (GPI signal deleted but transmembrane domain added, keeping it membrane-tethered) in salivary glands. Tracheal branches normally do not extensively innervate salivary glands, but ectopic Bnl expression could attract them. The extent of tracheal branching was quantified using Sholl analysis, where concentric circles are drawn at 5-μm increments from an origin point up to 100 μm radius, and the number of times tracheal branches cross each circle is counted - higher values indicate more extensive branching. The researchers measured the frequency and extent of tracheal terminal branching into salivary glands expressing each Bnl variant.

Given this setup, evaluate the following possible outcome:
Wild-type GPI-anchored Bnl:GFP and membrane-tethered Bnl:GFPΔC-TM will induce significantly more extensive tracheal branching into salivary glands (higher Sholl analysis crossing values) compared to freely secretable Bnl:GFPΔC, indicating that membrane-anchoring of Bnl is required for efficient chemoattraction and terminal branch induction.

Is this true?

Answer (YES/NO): YES